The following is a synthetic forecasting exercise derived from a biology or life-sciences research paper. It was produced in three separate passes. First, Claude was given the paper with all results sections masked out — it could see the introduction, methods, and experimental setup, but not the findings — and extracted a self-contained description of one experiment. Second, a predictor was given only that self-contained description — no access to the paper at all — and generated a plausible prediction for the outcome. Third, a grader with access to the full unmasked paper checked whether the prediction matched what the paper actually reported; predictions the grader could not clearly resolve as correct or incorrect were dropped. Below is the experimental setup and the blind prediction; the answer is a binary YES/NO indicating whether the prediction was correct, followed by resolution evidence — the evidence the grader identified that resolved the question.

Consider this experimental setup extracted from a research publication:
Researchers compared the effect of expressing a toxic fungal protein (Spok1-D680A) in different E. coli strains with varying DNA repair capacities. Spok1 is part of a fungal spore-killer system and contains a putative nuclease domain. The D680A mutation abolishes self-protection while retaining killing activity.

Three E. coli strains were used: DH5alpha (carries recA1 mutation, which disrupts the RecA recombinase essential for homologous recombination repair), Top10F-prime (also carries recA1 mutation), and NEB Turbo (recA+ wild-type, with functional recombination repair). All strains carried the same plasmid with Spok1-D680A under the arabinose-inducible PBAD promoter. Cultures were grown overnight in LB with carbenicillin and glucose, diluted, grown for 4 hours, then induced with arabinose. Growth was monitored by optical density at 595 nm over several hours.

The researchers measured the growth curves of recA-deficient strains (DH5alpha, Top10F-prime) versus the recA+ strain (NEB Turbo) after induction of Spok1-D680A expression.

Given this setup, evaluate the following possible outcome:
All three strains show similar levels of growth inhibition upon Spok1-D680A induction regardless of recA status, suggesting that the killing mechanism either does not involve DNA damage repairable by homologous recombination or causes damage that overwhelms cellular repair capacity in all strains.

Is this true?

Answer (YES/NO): NO